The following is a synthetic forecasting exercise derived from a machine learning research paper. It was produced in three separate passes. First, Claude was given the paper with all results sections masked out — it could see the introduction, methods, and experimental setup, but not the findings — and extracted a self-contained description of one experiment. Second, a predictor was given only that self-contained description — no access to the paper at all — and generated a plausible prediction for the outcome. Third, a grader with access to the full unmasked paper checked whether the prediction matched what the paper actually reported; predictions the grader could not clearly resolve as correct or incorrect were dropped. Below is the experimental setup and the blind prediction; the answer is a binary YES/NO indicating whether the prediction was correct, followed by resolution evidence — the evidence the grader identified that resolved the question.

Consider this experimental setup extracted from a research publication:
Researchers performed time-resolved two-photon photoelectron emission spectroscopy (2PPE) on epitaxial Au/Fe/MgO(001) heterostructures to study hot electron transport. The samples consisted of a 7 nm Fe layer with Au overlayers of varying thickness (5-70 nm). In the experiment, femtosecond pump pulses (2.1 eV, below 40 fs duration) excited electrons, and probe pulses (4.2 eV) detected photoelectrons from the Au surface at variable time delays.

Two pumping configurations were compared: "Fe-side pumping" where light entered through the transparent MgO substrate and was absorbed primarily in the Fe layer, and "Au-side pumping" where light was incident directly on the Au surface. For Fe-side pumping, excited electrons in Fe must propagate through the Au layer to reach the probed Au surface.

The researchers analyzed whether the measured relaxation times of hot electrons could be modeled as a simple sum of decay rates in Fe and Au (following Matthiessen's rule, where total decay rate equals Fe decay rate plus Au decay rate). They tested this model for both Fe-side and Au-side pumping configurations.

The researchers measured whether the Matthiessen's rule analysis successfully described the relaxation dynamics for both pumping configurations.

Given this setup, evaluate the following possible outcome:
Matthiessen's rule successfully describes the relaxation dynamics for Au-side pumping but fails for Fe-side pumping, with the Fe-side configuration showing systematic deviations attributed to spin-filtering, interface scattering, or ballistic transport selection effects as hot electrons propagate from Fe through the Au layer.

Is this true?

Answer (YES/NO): NO